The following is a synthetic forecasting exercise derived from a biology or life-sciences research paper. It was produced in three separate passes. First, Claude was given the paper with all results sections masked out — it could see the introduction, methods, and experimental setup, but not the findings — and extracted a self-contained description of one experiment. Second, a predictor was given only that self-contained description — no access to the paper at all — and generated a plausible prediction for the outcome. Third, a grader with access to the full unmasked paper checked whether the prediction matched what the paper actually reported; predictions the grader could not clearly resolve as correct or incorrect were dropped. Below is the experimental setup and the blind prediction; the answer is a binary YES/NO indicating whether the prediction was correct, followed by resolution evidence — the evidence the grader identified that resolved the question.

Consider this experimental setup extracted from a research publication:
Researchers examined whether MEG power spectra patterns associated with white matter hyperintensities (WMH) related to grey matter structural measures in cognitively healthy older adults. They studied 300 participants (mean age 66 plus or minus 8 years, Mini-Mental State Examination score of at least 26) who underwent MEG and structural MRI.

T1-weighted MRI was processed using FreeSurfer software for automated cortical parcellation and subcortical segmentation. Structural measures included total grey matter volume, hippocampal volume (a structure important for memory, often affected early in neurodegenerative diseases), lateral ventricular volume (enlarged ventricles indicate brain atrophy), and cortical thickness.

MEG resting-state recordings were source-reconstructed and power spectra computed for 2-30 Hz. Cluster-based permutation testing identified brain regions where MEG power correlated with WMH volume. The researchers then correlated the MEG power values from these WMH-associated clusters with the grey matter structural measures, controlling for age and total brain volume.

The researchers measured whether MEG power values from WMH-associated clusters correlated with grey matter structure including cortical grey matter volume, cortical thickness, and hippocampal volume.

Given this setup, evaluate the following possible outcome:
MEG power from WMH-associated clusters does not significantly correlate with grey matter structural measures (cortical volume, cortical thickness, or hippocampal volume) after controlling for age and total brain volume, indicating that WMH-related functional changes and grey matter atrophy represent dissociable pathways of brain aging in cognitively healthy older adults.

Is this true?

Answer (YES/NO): NO